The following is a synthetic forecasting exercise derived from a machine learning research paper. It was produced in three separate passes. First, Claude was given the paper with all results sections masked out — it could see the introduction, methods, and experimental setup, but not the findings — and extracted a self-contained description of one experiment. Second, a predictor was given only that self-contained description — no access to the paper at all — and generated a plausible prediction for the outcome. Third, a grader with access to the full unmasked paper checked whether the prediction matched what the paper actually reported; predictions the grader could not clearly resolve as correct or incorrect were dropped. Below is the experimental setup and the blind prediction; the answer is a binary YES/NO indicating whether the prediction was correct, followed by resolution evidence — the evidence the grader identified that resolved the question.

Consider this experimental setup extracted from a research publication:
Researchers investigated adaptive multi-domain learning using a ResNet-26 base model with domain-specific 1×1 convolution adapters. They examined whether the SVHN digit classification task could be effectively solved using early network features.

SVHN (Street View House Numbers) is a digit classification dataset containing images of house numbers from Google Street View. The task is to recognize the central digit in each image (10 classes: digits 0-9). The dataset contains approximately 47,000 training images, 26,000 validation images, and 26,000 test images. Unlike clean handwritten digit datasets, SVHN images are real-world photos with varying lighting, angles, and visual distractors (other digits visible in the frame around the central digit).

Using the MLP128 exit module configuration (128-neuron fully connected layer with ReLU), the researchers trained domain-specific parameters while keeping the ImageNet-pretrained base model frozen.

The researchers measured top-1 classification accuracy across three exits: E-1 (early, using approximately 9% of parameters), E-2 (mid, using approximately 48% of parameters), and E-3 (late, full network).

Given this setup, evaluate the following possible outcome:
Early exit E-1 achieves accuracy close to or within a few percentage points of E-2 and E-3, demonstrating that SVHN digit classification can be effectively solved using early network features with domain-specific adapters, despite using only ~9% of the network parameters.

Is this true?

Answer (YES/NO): NO